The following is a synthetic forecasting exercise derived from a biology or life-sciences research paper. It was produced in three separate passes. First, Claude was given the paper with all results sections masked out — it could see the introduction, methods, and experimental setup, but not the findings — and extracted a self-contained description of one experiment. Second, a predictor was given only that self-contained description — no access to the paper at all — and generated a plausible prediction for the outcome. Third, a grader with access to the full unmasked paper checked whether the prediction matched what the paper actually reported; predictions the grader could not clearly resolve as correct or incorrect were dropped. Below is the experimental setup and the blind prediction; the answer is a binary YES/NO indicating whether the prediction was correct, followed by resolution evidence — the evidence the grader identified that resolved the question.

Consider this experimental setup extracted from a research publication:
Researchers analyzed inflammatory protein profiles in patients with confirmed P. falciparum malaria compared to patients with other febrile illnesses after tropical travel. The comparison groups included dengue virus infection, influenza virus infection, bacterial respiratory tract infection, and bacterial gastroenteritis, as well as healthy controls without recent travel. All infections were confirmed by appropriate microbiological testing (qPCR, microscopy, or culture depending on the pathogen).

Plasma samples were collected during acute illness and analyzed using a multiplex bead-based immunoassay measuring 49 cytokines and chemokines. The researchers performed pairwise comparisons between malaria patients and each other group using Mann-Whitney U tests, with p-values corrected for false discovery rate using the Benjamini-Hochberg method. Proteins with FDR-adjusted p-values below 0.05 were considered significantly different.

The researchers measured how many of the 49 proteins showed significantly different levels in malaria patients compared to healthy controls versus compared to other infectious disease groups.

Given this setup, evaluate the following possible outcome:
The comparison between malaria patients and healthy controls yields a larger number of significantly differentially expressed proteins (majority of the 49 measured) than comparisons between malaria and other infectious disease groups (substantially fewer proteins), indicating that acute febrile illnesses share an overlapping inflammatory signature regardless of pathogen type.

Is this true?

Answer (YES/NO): NO